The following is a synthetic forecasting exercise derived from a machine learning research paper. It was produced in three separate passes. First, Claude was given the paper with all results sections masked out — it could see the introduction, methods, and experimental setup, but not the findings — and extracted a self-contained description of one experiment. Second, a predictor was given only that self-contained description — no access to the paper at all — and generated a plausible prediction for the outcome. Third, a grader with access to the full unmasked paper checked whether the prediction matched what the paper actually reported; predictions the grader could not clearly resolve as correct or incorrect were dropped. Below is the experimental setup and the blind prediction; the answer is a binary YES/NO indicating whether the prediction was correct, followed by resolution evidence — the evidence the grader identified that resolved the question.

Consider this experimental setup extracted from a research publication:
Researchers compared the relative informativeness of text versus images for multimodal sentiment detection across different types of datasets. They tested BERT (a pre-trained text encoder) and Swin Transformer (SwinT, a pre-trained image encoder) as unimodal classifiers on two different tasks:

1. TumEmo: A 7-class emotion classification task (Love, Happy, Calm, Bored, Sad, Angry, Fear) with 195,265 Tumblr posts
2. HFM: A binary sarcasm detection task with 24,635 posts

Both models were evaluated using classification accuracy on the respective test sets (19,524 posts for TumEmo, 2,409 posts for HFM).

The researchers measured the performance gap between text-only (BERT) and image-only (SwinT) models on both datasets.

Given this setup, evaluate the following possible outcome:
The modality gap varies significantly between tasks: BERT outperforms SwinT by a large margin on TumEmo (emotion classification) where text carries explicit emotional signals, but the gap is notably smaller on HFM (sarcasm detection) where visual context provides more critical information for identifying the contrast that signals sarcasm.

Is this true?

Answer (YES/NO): NO